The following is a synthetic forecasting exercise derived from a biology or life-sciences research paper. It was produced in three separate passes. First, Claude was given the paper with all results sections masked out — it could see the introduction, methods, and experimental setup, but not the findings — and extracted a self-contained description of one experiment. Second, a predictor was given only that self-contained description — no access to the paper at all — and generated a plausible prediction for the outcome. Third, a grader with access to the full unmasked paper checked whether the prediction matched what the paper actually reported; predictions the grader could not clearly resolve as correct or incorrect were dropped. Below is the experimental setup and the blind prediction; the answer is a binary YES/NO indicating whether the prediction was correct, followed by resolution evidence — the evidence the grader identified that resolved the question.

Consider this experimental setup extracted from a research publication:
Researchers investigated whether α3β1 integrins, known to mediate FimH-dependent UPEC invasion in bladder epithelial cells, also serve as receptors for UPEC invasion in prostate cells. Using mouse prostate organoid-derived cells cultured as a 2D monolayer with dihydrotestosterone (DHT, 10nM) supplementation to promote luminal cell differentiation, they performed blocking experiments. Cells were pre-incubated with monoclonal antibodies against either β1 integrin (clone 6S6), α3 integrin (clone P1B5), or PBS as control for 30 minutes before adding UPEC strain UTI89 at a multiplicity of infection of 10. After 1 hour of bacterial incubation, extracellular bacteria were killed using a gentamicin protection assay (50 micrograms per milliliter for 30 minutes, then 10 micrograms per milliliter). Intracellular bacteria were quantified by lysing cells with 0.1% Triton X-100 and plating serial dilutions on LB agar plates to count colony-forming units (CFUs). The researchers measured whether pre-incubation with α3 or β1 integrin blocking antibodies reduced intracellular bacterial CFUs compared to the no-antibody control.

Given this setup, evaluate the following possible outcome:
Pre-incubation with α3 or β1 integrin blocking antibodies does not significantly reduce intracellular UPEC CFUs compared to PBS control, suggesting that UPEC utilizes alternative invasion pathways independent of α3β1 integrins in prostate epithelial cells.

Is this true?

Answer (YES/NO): YES